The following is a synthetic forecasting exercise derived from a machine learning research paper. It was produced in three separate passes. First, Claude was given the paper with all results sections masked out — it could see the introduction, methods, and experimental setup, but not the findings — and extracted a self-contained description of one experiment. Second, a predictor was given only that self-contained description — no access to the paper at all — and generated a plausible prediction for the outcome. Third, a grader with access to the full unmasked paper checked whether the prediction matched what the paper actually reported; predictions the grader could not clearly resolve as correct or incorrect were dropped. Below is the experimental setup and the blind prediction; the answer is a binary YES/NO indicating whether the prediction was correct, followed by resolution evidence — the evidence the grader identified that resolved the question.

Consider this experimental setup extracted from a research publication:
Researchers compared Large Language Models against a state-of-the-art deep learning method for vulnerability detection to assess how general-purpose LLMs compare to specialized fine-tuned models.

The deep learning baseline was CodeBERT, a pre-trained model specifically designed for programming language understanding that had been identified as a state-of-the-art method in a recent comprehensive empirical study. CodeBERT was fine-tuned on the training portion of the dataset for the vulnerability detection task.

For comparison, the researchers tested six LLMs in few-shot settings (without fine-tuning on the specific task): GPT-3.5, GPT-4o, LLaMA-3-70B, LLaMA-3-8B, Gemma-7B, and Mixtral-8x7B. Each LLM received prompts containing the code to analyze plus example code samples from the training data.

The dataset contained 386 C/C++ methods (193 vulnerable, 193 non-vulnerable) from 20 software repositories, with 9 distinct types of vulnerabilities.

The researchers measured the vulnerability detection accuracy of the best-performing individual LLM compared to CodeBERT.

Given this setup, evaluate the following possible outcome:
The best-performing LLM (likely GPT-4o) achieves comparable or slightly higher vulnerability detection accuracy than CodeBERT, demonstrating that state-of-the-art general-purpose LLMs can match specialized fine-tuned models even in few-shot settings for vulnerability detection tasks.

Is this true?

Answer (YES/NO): NO